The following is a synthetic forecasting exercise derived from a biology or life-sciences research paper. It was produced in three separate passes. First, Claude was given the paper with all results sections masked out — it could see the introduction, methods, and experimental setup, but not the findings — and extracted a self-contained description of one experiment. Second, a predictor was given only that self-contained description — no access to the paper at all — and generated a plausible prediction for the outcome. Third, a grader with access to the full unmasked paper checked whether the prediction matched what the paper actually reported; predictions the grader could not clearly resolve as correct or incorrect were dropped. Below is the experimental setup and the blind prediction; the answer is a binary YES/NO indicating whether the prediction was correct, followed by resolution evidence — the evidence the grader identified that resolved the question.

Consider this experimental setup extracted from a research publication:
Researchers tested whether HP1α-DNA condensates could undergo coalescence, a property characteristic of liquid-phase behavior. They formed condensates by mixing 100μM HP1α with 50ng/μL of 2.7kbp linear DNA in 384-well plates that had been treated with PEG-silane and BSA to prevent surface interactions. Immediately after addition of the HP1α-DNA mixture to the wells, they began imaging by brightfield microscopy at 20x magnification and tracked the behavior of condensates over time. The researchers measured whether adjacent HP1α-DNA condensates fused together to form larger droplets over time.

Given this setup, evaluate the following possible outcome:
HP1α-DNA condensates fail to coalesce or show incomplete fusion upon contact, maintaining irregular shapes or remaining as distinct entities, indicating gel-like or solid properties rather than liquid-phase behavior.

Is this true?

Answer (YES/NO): NO